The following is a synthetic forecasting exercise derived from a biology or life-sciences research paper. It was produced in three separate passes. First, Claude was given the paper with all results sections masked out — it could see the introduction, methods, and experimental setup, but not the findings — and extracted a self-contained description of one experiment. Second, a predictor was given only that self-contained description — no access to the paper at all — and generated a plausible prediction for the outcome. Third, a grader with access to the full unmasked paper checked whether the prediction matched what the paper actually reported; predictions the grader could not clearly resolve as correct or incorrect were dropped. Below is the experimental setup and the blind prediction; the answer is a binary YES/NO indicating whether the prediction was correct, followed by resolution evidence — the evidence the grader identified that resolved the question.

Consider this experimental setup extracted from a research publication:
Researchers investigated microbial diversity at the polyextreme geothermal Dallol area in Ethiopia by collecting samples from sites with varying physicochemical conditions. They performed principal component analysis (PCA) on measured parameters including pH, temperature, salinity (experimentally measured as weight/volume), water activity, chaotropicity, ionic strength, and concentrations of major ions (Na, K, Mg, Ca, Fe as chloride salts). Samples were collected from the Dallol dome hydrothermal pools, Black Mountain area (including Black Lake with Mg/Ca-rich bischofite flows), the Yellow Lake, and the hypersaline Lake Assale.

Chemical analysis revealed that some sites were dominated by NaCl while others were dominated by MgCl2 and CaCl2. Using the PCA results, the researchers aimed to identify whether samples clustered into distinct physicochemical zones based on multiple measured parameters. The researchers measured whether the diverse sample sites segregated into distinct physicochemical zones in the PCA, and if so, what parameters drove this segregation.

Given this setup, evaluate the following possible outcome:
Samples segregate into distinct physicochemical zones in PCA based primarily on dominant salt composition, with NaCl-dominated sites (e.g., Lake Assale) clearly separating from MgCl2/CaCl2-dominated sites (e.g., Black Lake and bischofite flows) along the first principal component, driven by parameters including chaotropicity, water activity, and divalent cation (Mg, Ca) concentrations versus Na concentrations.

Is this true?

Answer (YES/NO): NO